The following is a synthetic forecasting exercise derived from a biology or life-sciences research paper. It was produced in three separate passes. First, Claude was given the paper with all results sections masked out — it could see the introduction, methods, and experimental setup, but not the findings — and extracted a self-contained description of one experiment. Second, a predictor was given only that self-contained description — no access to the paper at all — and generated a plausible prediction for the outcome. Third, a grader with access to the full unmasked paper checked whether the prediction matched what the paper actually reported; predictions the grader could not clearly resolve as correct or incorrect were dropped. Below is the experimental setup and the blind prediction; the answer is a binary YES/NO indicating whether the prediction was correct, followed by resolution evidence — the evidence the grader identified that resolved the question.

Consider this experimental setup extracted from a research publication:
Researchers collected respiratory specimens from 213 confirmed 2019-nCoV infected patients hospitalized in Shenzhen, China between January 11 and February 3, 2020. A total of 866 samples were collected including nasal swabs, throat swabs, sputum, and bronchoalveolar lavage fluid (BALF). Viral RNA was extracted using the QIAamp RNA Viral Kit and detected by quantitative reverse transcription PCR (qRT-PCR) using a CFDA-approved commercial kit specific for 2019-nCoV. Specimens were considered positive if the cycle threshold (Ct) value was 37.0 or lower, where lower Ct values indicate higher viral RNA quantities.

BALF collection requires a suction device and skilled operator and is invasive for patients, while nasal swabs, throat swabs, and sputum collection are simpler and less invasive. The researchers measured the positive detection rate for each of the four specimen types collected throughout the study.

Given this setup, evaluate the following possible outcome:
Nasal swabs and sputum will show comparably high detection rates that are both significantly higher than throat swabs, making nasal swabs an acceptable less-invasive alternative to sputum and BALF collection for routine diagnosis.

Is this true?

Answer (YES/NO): NO